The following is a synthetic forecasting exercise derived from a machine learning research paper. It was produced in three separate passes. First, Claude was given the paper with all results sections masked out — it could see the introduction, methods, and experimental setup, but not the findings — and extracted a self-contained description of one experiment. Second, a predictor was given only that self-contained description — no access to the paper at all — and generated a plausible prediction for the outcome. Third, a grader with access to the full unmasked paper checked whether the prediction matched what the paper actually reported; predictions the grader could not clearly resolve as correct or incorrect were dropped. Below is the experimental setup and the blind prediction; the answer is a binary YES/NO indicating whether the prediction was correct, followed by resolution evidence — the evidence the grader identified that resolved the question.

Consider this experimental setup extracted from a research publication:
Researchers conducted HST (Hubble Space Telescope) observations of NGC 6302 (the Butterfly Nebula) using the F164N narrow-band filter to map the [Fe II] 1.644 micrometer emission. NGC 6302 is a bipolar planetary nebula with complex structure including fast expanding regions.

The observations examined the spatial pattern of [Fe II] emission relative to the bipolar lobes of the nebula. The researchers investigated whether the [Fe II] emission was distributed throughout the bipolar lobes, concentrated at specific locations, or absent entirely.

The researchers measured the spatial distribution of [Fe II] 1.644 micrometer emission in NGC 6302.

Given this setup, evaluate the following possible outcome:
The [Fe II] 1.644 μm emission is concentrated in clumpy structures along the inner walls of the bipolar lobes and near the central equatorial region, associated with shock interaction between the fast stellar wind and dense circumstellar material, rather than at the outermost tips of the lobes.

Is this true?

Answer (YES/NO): NO